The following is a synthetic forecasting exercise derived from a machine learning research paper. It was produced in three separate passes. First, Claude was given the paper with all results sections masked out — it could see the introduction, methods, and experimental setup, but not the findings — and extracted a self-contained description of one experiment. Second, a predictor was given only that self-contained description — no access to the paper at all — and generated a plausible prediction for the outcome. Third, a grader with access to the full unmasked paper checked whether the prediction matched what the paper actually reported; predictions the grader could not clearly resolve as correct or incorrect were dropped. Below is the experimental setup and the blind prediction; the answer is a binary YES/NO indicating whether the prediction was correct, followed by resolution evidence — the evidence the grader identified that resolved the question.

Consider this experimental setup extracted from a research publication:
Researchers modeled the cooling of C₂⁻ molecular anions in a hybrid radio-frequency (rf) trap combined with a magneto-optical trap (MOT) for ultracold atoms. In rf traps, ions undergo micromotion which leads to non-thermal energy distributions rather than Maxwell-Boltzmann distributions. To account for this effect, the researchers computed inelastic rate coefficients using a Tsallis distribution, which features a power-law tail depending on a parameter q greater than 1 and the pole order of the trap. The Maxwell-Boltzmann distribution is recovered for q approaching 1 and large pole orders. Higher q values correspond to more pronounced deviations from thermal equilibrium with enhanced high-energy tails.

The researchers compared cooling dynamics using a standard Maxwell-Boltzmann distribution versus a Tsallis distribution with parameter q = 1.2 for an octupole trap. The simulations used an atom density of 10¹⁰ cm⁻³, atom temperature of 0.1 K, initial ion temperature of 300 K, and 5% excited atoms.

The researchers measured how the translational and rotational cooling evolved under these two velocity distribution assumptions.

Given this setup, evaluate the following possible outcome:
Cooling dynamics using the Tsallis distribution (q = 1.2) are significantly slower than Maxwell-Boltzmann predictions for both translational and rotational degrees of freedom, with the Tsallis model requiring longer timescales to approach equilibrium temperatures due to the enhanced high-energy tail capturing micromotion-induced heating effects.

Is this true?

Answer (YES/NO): NO